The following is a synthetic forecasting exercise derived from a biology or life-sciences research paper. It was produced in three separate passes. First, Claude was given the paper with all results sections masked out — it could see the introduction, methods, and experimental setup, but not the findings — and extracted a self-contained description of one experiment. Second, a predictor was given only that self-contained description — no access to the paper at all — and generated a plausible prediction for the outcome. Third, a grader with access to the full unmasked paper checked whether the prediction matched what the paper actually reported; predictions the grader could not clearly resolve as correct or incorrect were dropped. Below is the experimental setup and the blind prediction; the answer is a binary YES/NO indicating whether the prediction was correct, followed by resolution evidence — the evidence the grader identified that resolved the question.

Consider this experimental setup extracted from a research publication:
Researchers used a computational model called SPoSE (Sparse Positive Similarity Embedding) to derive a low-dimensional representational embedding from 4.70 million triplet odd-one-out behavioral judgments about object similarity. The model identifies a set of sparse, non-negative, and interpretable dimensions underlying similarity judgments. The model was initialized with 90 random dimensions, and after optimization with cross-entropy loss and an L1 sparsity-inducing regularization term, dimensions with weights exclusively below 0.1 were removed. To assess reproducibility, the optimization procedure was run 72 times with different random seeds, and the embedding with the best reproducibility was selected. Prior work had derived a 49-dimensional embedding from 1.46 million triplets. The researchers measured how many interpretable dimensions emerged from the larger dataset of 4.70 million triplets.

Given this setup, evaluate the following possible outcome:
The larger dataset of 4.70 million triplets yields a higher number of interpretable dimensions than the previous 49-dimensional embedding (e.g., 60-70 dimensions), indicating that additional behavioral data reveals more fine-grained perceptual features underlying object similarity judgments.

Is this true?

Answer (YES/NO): YES